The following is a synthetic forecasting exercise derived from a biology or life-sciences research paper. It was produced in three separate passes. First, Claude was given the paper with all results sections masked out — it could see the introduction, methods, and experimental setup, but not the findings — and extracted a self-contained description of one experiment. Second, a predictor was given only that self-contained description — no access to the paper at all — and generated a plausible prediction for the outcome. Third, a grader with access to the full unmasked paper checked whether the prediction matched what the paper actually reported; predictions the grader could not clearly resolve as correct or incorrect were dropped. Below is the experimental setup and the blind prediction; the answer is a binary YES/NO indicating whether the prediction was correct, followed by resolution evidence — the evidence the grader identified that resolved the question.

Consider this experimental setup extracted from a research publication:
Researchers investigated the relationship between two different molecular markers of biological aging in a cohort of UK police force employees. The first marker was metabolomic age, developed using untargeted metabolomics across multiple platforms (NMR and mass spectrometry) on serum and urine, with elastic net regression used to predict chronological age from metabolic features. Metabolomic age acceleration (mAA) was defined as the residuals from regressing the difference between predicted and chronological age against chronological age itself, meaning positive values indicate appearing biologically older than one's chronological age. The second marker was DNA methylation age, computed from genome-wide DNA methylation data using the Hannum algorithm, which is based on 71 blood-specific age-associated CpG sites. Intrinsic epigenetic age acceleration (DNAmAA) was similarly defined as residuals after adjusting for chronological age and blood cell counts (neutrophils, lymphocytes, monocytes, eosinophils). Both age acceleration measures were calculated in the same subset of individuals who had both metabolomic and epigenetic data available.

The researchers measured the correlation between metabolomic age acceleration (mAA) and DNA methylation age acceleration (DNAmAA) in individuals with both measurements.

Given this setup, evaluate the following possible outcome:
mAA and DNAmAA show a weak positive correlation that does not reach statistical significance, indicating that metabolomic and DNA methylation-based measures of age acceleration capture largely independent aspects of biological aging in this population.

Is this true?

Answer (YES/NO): NO